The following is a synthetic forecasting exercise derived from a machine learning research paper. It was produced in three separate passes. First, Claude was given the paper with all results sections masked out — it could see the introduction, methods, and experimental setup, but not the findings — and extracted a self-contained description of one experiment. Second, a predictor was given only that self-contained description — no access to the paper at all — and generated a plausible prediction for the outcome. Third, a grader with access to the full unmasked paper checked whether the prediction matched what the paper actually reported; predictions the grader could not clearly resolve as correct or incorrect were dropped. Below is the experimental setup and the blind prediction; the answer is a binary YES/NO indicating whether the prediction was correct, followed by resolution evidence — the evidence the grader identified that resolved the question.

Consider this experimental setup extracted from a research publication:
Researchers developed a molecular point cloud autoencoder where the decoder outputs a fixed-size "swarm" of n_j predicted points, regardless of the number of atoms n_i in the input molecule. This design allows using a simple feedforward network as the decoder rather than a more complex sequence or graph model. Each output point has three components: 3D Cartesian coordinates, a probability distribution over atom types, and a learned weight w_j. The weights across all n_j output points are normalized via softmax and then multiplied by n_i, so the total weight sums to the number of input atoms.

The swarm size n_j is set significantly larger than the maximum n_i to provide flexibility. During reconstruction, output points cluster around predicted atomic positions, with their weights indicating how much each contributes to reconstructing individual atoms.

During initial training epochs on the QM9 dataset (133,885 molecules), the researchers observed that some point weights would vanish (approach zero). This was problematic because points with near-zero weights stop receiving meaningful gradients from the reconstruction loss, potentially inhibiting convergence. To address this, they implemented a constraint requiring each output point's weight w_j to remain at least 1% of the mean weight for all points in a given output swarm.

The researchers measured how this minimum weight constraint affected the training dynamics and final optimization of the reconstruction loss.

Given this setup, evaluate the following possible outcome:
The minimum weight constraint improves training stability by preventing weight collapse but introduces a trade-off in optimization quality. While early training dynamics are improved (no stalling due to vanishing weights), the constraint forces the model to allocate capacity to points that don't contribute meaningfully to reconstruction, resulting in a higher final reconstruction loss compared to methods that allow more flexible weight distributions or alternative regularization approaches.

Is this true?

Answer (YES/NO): NO